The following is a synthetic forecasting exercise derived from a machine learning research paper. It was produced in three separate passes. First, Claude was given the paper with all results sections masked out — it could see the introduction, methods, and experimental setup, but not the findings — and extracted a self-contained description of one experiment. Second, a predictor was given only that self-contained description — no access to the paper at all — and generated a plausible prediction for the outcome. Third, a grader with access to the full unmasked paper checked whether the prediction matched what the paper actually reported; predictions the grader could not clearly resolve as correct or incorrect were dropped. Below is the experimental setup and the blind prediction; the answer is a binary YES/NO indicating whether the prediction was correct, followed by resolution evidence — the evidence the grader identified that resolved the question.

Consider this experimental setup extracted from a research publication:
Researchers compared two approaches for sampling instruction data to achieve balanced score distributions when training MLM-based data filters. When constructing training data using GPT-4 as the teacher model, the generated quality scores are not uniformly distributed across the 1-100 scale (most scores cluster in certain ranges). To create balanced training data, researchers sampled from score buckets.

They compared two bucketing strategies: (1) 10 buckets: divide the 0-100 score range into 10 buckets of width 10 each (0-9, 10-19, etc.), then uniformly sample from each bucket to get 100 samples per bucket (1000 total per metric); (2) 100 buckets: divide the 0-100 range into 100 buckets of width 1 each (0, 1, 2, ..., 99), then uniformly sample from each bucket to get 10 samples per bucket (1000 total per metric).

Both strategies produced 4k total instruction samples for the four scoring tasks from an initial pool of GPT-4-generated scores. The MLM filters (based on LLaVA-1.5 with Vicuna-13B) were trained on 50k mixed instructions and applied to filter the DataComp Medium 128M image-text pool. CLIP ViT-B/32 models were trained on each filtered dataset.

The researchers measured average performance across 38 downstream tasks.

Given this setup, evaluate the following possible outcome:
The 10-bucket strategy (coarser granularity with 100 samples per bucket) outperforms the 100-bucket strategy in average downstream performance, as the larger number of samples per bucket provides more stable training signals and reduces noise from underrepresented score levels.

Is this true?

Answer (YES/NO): YES